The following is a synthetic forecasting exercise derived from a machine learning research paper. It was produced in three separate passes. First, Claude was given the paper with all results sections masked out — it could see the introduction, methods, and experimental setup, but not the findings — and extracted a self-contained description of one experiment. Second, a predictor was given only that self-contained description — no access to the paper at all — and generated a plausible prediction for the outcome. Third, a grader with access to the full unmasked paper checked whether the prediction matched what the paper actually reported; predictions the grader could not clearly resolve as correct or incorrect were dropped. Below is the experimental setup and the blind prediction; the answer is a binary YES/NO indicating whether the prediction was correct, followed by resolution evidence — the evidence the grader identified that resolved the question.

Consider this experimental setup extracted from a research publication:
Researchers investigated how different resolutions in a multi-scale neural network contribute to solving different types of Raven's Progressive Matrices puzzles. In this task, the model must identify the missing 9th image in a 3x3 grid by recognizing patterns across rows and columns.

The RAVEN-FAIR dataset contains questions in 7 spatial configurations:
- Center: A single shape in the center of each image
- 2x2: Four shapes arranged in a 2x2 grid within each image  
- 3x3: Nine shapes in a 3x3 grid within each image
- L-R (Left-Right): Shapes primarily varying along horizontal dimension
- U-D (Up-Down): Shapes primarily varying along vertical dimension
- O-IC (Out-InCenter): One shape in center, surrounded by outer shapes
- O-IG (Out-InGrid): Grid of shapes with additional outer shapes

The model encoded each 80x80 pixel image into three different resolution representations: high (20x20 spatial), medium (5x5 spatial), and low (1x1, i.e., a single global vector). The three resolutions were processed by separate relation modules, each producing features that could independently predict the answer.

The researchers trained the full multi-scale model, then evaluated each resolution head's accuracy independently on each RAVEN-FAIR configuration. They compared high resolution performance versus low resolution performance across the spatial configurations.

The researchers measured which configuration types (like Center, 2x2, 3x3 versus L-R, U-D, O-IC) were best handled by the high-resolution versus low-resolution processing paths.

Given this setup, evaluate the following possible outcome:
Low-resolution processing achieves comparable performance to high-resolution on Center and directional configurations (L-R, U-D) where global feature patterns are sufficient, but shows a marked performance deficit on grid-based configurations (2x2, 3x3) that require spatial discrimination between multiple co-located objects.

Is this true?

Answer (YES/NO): NO